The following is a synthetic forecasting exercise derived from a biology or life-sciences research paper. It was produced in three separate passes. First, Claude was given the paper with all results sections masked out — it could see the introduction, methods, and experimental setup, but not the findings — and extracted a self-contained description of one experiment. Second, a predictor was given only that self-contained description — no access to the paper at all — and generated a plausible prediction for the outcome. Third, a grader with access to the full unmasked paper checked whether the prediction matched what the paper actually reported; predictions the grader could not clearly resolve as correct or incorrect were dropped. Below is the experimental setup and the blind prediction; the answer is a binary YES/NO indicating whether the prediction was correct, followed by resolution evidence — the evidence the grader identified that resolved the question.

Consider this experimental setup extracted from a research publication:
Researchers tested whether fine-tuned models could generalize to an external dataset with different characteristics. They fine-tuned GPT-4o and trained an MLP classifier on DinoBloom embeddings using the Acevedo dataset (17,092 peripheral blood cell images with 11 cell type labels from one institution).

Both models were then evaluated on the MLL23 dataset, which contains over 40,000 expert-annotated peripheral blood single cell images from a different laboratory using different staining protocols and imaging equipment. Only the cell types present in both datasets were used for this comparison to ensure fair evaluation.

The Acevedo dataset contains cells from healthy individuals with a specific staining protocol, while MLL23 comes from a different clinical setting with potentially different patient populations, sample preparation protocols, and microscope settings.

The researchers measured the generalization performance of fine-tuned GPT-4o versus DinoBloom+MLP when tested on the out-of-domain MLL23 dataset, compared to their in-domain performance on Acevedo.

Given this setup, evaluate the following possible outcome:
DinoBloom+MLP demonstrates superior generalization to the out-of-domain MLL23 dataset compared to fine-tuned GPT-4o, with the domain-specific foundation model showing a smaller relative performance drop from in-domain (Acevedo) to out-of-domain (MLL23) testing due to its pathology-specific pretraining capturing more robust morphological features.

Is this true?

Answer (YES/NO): NO